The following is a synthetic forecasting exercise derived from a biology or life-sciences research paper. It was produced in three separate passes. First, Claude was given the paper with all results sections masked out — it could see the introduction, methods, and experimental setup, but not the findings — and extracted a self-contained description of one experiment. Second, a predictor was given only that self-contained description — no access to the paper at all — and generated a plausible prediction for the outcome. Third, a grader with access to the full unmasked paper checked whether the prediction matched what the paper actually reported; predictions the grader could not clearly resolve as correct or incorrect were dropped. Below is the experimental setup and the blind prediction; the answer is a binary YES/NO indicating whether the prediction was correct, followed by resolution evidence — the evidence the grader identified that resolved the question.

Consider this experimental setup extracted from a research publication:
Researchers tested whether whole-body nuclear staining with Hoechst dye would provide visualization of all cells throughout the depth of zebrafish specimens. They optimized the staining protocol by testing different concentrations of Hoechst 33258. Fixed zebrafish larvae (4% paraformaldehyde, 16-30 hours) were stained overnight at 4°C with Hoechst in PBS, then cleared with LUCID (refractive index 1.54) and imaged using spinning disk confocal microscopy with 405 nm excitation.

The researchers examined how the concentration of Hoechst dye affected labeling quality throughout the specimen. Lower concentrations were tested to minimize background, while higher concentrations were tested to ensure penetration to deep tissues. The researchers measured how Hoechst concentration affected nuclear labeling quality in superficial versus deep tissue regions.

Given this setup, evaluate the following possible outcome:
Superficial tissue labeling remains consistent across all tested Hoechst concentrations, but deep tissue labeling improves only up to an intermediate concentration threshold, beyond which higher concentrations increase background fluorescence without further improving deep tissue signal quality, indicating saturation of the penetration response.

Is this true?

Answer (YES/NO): NO